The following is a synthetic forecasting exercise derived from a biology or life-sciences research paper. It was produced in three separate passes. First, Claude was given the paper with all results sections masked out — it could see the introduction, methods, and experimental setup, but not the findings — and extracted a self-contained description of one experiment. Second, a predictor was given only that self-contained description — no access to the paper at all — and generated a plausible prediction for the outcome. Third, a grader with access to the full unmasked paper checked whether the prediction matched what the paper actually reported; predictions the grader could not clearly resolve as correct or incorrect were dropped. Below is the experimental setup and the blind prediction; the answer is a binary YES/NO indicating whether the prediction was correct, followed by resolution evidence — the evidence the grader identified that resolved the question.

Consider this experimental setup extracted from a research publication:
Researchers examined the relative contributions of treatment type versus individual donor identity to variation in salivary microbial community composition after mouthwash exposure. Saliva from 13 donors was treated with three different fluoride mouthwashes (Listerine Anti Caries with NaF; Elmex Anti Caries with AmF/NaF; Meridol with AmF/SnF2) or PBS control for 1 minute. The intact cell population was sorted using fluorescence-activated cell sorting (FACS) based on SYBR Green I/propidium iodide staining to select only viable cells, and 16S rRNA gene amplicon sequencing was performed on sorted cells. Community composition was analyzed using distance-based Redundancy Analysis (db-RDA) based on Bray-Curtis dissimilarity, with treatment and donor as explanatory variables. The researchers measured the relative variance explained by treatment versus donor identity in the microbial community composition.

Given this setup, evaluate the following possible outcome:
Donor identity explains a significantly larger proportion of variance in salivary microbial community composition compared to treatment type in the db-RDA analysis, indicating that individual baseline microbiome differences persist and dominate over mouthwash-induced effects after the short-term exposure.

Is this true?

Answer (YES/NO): NO